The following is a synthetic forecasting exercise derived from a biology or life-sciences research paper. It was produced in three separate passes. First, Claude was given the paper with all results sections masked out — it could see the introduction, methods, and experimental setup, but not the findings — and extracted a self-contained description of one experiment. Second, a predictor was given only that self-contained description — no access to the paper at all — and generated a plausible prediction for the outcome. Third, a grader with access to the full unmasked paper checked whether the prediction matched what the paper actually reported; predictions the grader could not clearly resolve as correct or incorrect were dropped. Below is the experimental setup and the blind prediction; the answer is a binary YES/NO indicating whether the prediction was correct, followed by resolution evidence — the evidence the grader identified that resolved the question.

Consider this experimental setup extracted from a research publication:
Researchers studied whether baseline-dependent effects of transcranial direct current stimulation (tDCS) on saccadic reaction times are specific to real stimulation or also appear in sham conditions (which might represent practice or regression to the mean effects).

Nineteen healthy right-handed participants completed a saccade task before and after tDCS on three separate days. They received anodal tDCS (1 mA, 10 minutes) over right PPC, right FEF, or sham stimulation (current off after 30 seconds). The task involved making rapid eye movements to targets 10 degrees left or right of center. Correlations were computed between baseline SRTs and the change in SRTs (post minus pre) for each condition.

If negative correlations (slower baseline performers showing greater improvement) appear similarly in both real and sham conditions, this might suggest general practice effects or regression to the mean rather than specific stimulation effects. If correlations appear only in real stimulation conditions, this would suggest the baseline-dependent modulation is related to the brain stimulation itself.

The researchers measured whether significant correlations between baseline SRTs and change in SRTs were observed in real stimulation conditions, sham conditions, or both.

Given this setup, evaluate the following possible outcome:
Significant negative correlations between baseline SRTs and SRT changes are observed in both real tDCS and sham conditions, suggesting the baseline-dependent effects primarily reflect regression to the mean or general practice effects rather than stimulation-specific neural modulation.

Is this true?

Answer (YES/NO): NO